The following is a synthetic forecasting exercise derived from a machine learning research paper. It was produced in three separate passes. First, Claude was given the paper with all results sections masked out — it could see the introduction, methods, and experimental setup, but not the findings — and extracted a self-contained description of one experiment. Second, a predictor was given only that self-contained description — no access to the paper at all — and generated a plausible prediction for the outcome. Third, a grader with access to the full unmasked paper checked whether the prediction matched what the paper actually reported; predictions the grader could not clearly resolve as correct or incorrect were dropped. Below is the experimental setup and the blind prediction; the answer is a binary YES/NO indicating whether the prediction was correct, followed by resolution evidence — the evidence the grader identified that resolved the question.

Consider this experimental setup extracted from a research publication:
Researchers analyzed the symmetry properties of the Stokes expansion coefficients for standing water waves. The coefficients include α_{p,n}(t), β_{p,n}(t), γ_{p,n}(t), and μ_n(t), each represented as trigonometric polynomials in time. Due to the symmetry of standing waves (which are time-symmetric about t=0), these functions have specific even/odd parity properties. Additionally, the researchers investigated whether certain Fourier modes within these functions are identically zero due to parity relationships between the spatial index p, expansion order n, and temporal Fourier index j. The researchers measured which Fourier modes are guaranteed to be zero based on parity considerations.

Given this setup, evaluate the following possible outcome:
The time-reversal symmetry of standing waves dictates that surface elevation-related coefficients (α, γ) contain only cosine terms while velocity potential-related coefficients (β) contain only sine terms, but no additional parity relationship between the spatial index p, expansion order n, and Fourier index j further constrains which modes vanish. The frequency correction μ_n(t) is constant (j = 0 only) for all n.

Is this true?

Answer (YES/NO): NO